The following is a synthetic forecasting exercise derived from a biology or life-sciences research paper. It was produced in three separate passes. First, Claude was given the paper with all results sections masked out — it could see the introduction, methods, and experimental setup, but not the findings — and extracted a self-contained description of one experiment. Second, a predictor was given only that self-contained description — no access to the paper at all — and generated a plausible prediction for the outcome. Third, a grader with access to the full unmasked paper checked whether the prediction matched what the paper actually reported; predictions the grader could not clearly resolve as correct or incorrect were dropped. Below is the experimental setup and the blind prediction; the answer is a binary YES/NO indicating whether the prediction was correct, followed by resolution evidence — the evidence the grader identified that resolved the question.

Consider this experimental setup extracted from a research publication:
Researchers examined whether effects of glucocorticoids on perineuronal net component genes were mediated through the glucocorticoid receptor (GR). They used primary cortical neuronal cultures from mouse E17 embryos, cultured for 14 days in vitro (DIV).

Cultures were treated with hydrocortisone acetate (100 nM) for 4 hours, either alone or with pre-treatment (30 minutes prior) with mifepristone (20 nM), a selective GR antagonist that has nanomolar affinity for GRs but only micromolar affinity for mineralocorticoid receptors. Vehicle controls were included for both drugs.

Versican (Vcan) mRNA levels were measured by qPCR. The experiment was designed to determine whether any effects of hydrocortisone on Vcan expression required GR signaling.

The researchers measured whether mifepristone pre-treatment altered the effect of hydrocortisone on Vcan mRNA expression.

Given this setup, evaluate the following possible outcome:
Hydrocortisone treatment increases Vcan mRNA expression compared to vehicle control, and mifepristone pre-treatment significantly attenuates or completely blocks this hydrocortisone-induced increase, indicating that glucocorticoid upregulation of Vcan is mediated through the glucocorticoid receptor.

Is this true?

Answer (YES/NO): NO